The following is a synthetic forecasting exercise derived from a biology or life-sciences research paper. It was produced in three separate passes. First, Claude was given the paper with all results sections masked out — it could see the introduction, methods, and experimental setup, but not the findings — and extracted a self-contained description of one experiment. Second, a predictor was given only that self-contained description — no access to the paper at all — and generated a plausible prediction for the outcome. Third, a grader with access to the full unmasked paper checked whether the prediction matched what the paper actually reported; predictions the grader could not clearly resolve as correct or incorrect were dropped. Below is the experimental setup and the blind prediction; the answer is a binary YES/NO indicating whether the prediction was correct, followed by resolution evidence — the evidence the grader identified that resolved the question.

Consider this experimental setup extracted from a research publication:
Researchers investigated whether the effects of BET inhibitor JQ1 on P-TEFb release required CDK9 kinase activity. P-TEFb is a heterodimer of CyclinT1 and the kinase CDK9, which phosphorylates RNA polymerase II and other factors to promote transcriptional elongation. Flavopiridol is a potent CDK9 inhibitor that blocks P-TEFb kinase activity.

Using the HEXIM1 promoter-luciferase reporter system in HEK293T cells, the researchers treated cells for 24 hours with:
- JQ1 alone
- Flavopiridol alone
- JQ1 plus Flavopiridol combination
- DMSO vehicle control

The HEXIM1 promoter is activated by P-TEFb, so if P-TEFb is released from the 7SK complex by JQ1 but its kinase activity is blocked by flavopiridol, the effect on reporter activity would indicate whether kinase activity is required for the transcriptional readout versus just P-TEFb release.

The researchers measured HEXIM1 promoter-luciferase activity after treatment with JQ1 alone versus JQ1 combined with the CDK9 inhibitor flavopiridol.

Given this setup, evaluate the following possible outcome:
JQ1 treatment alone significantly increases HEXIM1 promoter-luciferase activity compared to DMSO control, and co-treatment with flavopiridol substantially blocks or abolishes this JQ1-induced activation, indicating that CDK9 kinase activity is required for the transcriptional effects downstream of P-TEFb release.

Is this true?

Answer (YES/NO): YES